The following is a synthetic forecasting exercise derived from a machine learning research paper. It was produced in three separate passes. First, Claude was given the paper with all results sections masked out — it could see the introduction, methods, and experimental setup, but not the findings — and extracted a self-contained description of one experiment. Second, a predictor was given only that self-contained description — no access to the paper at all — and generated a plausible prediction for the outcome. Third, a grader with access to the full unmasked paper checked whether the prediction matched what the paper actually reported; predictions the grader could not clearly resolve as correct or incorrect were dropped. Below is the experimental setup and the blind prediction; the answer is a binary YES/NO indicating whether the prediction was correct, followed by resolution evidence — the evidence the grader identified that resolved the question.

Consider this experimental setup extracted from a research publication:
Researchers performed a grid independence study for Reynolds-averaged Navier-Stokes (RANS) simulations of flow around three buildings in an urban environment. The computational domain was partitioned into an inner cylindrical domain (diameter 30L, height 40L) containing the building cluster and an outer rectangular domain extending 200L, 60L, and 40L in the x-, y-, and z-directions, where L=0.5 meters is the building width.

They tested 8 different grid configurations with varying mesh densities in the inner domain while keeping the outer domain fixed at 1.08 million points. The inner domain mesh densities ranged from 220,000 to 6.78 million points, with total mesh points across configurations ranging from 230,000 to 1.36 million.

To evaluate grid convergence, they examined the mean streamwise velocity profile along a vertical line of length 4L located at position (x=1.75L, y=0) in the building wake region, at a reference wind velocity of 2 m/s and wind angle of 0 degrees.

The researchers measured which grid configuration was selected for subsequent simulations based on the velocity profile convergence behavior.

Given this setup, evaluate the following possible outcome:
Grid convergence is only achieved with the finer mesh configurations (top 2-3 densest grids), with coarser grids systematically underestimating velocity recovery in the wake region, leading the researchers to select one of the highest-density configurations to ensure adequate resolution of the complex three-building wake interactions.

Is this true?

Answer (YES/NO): NO